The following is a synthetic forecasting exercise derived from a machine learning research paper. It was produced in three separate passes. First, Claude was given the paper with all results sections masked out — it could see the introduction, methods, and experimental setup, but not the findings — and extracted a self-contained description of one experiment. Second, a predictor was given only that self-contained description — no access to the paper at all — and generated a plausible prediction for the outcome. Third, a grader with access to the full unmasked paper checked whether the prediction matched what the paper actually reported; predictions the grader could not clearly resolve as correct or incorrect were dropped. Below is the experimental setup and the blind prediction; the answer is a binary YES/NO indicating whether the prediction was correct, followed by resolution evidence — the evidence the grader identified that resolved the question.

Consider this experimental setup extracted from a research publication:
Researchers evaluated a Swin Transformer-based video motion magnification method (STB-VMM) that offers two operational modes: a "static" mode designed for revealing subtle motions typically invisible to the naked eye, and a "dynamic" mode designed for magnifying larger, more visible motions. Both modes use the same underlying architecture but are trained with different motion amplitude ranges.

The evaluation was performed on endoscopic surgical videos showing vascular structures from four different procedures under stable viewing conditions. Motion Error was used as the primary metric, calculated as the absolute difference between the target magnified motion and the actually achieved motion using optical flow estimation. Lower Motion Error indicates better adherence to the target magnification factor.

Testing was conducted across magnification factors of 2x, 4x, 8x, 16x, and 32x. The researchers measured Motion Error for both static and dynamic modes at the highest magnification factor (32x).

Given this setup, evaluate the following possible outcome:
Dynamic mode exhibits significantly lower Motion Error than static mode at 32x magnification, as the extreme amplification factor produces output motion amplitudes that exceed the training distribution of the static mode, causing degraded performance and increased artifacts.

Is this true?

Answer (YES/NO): YES